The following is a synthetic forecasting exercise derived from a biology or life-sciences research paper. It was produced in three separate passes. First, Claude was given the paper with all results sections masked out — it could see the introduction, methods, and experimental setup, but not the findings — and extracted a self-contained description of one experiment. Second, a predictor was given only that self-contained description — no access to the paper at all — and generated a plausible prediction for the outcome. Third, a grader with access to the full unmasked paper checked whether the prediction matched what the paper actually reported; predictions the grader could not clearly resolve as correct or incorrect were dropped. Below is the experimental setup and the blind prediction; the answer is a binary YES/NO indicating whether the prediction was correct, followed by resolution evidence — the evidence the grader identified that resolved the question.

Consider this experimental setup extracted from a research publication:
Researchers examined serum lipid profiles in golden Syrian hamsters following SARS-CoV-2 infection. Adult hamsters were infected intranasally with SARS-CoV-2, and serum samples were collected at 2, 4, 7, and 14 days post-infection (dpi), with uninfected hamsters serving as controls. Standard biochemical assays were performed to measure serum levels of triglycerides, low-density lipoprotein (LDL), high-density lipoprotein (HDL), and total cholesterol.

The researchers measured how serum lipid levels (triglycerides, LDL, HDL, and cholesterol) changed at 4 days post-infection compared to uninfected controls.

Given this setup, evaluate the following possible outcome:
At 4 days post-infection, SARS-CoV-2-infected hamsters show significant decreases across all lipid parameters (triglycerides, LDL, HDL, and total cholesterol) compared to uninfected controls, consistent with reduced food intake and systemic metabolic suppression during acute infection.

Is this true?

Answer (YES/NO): NO